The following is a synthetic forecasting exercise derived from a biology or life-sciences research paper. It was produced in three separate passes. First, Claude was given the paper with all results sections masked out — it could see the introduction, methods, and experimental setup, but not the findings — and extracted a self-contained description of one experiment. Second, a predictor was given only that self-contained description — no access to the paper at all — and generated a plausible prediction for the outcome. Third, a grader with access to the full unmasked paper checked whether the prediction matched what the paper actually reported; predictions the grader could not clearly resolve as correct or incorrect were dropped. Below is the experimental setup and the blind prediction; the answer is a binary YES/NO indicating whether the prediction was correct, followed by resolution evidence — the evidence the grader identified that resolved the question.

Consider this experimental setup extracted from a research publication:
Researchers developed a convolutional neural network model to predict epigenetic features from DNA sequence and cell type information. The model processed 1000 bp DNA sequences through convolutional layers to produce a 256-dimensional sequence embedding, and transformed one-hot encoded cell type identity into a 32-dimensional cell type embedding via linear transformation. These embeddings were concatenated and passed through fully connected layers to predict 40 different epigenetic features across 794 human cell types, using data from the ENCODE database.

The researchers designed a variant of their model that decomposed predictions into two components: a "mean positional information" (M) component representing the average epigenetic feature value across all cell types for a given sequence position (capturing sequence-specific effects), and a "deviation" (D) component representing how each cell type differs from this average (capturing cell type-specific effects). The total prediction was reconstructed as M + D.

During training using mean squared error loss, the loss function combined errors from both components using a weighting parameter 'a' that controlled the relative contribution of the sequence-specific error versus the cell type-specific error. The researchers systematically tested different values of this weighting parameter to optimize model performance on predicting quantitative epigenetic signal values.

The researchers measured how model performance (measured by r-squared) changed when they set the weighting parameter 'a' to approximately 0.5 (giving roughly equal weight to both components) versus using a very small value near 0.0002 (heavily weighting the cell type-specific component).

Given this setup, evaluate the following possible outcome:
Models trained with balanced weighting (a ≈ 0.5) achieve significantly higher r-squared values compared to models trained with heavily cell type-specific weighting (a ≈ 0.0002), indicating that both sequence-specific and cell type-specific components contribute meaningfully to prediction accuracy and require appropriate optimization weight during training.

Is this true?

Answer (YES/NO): NO